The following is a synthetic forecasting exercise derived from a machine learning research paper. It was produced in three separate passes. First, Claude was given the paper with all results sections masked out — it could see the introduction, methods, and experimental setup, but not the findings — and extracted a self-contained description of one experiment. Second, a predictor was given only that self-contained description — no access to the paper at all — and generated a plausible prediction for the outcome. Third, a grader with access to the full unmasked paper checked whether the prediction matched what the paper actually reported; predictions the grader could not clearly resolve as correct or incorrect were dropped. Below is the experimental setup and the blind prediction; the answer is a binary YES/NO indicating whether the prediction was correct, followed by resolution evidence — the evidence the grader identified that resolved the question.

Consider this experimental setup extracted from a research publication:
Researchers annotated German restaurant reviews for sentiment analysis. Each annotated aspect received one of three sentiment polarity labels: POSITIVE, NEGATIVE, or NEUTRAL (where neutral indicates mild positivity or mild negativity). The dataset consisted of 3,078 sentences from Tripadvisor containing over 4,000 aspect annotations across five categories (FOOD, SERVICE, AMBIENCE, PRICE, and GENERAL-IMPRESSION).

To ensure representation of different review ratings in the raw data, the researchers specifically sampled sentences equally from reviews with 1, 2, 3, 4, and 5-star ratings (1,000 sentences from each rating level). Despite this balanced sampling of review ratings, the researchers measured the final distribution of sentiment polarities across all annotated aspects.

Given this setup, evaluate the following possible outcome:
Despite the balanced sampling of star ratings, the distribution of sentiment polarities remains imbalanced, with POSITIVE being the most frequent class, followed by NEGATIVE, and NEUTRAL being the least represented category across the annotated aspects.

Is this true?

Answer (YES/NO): YES